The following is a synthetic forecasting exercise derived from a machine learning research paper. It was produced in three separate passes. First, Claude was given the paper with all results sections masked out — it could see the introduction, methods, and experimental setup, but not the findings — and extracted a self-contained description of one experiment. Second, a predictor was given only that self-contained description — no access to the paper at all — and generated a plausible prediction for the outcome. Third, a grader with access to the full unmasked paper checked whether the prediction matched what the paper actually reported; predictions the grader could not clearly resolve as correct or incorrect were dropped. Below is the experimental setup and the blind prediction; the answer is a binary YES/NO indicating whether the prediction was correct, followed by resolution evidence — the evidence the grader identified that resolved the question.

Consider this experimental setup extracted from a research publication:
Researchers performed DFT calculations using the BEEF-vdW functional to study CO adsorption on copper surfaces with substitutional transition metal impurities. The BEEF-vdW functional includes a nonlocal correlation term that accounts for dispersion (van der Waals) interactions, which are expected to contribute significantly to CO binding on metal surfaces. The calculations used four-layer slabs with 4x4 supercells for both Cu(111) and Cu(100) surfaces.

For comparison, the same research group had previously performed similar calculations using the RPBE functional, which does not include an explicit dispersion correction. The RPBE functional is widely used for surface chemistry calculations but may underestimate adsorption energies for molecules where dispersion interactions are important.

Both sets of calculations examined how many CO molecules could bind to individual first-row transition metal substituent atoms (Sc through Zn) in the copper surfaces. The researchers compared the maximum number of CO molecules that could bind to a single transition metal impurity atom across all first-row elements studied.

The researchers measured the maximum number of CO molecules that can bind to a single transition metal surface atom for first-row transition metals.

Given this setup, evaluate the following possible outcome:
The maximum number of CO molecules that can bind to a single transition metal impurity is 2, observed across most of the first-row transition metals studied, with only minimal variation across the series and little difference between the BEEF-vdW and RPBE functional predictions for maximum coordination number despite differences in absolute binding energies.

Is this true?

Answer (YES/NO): NO